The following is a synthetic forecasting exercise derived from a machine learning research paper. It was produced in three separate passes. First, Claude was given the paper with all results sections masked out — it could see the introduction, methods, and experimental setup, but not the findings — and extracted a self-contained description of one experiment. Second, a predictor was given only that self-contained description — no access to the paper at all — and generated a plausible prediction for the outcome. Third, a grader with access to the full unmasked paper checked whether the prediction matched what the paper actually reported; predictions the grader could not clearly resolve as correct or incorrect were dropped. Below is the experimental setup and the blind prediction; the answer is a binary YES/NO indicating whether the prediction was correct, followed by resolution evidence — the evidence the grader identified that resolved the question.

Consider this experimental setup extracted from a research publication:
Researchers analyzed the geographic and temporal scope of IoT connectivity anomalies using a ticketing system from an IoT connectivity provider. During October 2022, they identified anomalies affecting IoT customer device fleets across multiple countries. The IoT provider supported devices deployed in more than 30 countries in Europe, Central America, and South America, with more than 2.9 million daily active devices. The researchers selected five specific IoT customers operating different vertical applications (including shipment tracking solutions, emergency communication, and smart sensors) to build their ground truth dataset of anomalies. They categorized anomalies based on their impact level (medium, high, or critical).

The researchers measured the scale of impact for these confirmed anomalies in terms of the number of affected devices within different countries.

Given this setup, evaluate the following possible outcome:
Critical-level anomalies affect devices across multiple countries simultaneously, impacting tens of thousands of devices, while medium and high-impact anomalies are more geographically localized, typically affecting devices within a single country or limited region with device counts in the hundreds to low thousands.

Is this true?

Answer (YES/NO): NO